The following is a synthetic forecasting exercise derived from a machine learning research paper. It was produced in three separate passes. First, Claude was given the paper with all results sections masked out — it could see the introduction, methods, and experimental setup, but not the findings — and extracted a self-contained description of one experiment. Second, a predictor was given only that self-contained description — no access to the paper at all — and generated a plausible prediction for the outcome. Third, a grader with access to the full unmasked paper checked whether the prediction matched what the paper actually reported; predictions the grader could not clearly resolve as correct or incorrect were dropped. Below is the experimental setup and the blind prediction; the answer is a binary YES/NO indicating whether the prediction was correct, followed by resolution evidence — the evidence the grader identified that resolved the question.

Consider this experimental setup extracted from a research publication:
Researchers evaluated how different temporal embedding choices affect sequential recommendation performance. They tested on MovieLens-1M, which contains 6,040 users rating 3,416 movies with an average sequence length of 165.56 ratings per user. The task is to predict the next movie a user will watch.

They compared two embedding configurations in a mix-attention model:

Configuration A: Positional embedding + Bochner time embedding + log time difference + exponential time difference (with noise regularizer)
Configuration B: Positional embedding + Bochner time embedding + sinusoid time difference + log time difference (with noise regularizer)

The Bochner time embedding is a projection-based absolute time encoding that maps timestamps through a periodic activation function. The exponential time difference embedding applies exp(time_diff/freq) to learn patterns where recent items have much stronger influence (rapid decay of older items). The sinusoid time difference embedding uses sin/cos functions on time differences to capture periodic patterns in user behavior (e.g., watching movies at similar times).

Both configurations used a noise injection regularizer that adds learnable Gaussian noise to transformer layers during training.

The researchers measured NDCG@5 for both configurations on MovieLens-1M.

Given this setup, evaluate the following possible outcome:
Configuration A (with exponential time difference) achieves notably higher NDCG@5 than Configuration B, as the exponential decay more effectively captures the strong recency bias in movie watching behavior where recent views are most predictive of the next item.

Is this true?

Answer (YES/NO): NO